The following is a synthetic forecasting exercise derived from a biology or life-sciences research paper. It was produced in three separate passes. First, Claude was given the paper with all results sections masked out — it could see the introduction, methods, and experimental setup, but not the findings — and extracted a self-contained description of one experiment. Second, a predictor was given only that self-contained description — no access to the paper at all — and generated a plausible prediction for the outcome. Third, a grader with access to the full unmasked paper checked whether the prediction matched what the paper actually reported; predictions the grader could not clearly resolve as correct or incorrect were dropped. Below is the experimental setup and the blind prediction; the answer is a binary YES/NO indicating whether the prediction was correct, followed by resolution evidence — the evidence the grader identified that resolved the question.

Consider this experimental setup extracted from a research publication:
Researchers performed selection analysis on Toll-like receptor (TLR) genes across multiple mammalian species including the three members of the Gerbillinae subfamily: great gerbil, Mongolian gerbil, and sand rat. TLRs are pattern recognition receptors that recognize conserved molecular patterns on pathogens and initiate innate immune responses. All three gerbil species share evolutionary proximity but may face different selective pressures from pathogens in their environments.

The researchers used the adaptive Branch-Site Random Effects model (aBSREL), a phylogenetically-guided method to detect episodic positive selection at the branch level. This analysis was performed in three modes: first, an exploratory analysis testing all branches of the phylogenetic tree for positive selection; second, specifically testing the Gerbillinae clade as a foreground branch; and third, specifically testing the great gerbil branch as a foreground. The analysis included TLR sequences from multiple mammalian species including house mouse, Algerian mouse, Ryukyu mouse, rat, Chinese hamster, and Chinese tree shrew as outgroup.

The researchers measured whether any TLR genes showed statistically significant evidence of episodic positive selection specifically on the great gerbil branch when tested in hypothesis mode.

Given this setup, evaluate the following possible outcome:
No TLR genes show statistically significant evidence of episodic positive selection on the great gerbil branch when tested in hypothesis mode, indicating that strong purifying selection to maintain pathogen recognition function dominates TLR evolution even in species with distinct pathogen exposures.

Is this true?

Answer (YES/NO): YES